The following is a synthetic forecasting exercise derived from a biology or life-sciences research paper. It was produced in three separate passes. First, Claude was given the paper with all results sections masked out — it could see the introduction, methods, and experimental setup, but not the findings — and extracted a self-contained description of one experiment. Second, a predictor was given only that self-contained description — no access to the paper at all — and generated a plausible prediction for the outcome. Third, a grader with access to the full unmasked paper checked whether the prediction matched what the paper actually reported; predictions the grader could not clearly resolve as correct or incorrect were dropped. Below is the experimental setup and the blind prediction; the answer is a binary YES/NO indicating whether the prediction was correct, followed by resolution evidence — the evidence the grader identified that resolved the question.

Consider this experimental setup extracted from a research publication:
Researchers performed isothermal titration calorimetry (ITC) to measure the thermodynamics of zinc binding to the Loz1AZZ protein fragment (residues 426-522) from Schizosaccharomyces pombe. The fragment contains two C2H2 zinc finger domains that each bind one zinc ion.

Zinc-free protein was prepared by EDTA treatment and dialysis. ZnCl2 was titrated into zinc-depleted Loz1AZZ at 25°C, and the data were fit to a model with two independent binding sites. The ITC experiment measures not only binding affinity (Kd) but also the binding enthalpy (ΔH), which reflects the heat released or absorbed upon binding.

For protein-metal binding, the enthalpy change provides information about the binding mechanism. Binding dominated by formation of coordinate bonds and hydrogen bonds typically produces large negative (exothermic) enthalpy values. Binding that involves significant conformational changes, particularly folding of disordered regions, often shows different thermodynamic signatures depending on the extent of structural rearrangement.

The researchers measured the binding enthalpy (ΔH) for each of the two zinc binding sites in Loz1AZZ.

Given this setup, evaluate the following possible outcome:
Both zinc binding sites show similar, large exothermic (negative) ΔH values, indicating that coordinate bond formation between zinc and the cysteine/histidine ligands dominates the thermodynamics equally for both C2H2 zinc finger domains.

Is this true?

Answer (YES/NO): NO